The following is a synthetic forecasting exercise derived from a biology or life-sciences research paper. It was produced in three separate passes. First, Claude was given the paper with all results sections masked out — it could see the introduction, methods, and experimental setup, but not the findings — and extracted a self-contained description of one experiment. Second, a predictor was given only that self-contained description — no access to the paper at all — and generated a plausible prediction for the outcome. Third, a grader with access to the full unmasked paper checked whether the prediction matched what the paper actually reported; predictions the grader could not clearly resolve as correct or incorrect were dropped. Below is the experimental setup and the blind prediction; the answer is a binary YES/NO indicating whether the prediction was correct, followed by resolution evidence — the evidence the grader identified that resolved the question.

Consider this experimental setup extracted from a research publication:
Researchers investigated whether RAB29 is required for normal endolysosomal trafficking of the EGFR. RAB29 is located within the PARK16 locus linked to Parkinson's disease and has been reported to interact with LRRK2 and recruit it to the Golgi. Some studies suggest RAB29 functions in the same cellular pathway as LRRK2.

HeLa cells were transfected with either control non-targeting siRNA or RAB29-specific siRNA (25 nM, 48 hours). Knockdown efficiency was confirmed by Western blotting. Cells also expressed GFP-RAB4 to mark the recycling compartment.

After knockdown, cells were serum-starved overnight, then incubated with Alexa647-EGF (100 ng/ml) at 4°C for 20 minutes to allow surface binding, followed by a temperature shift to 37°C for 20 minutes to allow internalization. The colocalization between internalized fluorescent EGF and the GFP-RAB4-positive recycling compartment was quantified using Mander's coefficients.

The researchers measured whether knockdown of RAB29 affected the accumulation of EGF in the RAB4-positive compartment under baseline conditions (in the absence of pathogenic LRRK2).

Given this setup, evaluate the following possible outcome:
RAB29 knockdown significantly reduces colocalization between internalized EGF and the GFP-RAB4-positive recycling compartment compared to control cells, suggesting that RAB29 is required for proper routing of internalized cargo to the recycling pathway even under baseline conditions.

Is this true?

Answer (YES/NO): NO